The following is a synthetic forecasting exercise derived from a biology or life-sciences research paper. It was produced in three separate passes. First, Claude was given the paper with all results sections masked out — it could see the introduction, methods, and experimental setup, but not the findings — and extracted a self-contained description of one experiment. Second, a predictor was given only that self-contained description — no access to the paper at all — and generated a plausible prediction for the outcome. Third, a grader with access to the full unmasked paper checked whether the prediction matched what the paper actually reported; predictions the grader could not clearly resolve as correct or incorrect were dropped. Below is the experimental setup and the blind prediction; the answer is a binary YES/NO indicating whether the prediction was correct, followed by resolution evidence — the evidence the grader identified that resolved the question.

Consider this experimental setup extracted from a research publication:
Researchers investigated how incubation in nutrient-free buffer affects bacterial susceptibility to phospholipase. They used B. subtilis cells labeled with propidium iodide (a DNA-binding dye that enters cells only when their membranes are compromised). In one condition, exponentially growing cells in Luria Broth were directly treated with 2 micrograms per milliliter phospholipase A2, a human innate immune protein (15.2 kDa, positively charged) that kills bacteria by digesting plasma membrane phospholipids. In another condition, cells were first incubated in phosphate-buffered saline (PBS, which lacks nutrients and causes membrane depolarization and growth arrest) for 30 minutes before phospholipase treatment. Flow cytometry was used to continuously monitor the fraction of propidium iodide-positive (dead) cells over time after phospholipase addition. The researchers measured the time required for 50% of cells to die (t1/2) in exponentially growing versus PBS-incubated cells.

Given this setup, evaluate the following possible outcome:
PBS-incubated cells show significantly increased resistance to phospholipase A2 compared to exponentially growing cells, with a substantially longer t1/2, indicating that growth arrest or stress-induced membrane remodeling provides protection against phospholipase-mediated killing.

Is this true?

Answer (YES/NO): NO